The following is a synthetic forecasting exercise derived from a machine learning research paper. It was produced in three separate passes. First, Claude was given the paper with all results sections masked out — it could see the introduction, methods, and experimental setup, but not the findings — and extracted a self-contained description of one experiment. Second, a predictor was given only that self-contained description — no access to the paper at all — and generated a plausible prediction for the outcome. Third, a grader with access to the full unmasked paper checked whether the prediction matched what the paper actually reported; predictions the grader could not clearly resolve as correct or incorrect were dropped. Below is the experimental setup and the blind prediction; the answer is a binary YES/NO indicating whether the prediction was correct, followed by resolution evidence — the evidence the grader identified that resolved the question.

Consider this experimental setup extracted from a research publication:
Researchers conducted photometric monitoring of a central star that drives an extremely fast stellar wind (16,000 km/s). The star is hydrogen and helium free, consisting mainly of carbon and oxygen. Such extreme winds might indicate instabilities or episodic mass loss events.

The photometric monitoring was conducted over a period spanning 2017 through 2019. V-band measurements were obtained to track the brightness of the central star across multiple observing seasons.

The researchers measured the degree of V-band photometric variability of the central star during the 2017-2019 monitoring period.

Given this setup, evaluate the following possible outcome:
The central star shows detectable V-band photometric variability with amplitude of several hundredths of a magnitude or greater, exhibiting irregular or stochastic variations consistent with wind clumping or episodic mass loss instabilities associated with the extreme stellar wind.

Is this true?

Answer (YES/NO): NO